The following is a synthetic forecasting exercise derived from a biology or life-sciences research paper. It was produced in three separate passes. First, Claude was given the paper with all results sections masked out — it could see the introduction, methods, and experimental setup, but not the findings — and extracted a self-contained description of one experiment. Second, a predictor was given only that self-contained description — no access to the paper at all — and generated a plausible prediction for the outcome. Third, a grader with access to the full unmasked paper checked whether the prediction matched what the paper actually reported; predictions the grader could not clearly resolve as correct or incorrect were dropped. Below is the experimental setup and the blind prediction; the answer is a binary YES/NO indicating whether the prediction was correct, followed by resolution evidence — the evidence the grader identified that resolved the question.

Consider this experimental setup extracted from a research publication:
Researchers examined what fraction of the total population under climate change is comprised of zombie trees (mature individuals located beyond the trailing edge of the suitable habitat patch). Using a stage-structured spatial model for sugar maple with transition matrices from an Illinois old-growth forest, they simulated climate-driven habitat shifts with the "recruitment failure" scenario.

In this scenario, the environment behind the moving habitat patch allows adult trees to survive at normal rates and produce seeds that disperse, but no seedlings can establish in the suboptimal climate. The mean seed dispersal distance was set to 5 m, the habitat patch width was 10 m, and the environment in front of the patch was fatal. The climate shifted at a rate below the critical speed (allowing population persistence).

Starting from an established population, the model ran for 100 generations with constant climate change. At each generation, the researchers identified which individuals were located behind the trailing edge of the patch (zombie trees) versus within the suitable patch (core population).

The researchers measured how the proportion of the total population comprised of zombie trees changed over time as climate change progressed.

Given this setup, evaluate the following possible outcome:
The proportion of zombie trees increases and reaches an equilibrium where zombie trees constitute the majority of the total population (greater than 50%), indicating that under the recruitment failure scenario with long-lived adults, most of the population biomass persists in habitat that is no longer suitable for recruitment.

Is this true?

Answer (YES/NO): NO